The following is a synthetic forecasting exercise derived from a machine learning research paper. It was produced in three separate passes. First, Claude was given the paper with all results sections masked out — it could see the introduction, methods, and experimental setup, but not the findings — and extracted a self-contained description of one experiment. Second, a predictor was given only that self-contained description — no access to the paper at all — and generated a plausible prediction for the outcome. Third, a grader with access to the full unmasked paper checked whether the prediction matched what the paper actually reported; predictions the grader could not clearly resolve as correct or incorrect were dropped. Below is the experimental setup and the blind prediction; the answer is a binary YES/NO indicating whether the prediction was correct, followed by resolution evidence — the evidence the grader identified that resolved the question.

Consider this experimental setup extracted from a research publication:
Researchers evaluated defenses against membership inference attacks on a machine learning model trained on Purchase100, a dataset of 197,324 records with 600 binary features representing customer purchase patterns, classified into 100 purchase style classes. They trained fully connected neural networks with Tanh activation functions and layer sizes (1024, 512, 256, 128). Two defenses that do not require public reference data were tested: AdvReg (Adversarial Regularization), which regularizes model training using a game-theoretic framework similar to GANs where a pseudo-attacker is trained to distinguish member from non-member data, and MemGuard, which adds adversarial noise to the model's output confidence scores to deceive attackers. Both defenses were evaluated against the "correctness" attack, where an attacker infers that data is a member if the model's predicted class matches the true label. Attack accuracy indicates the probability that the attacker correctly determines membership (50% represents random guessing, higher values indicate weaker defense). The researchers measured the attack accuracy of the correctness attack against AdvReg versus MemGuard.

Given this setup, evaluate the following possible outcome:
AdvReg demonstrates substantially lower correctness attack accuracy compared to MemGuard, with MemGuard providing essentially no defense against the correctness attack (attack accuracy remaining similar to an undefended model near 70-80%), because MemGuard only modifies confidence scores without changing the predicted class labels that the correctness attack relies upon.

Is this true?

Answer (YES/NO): NO